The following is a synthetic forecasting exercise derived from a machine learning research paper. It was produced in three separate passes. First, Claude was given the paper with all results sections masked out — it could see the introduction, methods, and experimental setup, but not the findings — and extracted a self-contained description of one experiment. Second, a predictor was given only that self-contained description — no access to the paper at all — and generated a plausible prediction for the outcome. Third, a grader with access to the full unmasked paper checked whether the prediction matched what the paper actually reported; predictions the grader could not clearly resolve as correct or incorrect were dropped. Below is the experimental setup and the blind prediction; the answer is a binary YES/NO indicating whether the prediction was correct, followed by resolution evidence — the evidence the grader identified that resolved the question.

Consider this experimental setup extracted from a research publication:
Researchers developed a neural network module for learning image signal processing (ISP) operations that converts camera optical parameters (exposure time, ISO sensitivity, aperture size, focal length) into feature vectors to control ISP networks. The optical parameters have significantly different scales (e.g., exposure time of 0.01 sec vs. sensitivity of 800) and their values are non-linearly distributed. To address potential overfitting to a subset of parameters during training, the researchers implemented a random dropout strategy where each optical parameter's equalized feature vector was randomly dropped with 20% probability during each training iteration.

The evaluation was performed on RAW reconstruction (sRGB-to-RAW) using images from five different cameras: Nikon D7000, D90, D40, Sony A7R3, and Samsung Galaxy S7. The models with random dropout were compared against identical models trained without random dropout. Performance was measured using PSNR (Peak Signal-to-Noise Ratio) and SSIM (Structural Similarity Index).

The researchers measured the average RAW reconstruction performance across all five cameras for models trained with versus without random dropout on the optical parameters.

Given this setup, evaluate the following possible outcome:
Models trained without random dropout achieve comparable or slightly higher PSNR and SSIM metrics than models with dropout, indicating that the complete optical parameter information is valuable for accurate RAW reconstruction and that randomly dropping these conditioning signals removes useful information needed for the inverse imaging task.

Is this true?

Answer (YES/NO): NO